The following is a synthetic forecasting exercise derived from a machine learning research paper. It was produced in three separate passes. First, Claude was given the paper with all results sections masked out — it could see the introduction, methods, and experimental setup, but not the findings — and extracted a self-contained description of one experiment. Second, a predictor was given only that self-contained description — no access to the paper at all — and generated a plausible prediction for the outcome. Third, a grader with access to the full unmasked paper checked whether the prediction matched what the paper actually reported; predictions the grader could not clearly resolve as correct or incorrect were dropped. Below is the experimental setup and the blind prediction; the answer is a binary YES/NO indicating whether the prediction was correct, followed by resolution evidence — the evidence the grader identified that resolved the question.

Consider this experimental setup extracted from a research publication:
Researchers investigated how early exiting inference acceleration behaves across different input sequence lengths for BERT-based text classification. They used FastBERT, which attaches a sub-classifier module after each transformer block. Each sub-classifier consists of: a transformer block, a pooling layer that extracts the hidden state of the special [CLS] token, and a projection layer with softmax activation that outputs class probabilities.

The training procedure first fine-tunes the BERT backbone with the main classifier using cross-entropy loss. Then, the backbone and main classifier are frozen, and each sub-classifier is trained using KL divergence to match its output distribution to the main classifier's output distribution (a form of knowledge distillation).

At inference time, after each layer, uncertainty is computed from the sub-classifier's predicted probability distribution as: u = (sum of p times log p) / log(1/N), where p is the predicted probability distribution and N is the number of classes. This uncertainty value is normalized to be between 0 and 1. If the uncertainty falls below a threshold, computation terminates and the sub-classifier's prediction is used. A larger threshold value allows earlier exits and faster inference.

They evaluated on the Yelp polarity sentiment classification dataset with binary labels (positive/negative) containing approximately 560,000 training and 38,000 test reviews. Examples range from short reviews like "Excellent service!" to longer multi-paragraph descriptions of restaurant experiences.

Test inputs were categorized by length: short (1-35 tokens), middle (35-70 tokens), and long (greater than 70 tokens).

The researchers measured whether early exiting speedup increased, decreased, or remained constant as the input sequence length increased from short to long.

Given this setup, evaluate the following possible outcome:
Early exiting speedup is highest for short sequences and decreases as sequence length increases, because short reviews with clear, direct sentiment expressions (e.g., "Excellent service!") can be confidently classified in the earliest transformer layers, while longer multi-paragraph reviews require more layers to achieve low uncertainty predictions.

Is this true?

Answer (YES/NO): YES